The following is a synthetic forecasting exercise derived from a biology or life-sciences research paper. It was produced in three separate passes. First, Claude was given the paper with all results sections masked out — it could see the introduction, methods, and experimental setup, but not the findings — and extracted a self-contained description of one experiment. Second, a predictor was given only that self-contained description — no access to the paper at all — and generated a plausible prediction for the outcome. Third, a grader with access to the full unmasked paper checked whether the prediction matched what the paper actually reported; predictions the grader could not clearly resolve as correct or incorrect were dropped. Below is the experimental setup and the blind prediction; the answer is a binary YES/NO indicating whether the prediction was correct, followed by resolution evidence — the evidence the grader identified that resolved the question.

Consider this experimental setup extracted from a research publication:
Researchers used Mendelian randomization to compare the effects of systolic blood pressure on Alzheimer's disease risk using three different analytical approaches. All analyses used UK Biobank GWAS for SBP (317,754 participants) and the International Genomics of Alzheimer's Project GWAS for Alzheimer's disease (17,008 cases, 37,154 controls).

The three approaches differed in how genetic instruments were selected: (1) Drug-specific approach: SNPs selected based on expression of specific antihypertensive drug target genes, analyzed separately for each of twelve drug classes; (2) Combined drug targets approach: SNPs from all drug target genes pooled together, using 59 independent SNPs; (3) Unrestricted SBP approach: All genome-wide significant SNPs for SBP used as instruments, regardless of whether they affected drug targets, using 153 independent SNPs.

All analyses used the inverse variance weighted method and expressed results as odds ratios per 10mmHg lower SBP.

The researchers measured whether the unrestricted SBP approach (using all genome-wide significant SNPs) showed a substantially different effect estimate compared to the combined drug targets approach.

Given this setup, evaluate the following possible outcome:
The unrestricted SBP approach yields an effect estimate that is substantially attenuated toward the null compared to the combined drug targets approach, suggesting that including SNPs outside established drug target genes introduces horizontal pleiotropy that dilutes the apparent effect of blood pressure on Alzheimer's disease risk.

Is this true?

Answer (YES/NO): NO